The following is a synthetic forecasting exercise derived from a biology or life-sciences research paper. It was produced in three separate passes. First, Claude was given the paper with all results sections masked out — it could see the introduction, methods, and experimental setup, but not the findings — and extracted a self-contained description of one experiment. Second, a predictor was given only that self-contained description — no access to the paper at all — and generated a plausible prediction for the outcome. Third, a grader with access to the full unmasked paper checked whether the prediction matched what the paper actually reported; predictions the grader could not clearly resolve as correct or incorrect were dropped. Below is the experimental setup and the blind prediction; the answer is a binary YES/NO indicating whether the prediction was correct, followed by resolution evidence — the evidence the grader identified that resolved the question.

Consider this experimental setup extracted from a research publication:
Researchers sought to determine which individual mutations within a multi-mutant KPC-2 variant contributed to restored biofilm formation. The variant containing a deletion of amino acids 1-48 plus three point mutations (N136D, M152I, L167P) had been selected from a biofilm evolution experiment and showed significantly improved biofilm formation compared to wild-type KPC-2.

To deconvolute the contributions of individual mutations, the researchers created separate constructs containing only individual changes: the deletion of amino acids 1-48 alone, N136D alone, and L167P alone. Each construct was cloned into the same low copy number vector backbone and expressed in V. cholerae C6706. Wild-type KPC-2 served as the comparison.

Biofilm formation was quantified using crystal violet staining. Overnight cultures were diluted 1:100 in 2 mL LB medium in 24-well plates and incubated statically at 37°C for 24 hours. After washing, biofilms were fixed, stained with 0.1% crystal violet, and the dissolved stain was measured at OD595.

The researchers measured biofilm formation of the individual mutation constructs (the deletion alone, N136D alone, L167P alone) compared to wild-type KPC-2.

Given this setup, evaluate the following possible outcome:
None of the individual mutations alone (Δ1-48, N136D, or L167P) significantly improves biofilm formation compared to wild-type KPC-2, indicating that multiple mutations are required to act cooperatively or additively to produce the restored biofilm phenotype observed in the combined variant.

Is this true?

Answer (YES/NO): NO